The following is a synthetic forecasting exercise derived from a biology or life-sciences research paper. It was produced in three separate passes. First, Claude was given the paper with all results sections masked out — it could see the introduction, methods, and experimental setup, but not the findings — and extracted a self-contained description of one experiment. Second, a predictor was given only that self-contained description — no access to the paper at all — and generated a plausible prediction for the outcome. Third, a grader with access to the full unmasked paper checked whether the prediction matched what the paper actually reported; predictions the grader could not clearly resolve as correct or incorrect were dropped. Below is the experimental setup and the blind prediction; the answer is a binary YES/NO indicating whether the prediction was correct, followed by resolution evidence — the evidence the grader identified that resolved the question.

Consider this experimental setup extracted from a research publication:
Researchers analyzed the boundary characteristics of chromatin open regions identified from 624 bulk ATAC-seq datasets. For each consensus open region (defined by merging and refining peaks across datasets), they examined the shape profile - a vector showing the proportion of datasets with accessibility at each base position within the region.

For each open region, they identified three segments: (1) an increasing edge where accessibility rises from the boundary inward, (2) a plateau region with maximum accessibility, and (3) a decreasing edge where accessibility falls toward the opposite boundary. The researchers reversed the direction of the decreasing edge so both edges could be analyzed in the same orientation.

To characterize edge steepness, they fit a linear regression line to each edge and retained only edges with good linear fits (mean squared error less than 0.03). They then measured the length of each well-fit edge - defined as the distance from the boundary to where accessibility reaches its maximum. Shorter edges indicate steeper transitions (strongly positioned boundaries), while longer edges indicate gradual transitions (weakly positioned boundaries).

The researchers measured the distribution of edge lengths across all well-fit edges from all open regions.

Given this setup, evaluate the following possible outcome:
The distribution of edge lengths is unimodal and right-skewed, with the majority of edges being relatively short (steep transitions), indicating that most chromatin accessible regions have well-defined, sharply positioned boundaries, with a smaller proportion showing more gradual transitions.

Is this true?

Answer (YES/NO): NO